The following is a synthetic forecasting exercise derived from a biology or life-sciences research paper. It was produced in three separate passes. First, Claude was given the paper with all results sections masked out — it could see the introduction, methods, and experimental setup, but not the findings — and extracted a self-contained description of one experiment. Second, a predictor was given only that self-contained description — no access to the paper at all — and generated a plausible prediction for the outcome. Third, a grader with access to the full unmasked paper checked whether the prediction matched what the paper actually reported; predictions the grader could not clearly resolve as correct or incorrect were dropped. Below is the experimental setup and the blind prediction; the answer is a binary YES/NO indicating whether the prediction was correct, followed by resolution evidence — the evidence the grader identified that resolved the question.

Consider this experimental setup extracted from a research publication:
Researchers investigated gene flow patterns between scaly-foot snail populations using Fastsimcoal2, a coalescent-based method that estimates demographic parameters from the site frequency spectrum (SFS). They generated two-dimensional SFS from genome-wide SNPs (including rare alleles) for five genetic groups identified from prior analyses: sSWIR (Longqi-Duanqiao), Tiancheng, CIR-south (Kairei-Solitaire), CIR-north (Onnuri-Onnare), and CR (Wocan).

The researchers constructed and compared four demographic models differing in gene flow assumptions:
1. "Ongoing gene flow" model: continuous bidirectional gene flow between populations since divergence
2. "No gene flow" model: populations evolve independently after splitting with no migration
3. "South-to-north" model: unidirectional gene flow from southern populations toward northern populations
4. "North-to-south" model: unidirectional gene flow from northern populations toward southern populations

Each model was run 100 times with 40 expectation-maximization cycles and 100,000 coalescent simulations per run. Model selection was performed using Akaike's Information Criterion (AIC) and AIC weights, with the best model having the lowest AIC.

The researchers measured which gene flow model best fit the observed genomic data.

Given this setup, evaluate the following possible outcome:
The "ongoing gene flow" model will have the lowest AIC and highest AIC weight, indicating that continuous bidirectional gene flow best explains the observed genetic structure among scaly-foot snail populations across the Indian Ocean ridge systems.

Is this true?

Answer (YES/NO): YES